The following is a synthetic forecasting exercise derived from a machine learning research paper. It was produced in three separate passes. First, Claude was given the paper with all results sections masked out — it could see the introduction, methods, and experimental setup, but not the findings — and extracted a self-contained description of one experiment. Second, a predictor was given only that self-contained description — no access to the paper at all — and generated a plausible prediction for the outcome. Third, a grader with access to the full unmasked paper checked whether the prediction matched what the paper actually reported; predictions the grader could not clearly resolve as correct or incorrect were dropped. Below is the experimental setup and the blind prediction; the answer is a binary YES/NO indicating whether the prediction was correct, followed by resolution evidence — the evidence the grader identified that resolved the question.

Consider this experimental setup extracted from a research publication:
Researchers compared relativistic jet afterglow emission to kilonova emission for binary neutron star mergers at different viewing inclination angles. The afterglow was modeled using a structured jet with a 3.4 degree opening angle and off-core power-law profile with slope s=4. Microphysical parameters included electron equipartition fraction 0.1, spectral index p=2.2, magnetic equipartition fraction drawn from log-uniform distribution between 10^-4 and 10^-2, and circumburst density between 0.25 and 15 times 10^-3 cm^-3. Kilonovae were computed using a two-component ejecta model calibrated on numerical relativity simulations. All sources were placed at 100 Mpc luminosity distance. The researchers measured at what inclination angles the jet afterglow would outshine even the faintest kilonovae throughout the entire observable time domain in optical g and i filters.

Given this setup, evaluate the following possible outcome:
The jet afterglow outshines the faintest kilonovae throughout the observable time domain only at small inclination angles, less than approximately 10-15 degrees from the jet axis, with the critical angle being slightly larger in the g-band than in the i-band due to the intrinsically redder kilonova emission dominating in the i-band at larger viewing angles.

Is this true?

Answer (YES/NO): NO